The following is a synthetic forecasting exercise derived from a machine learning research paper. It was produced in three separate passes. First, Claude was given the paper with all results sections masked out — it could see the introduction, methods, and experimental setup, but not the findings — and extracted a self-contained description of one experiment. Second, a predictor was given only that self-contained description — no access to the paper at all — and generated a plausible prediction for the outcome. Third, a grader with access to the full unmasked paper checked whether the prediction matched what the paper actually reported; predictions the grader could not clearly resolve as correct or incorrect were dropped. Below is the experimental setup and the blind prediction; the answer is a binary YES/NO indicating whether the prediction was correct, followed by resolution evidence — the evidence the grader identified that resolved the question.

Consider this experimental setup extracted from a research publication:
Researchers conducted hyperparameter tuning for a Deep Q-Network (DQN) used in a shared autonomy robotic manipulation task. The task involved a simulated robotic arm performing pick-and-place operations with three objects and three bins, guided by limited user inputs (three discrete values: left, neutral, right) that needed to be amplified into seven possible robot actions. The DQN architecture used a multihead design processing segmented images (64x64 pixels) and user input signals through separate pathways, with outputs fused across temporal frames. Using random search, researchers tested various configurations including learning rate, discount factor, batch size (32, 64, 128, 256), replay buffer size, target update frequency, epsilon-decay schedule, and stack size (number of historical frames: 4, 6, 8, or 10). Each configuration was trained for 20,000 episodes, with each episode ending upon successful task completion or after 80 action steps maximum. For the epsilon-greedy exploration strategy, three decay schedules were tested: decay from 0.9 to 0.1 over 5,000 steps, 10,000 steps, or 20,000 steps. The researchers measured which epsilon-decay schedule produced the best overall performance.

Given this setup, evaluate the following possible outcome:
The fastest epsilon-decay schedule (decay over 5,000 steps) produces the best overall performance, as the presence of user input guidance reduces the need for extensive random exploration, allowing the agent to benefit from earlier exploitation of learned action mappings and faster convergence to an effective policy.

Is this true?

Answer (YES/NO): NO